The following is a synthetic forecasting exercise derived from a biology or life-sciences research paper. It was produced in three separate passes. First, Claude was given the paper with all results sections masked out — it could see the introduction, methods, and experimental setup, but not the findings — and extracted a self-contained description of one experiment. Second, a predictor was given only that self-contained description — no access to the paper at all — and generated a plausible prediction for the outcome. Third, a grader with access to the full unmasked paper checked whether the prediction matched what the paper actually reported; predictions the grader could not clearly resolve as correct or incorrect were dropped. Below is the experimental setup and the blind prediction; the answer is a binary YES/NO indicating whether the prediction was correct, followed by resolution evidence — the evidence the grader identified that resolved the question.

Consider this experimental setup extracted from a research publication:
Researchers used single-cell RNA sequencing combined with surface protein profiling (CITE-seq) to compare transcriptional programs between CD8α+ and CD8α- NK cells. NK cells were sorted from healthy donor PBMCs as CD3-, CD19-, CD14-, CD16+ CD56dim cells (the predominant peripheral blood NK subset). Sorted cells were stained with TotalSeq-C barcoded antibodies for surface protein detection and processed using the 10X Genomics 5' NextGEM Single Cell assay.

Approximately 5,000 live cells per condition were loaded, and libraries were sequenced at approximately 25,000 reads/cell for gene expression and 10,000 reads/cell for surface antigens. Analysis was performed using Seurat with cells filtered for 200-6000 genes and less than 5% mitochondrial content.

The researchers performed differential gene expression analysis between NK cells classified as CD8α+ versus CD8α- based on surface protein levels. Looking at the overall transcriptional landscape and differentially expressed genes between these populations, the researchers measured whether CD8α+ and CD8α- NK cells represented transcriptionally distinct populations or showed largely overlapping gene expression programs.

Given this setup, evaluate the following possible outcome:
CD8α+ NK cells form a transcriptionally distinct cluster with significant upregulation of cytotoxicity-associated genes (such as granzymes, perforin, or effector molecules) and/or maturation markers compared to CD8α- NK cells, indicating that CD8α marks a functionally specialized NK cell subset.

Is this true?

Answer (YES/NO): NO